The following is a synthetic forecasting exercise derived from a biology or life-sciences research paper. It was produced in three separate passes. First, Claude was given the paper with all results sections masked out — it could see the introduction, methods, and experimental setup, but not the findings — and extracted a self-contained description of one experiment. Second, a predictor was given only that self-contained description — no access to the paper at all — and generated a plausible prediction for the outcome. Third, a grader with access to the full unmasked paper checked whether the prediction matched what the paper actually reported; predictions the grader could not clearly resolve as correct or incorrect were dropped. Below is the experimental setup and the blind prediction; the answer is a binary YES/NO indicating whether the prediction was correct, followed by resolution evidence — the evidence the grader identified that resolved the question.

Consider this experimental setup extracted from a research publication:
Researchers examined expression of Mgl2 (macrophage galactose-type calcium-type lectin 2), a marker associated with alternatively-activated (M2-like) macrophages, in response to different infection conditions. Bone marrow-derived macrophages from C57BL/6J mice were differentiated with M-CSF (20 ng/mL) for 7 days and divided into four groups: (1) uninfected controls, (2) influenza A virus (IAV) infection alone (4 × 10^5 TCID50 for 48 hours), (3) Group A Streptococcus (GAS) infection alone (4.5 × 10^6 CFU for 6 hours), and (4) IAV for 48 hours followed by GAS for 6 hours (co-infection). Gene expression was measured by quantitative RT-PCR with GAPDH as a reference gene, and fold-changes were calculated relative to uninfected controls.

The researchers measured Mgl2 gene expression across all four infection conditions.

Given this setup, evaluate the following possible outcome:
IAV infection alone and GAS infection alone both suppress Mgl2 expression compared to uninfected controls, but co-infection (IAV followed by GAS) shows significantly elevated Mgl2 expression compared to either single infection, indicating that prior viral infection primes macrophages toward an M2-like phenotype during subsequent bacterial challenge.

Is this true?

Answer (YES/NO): NO